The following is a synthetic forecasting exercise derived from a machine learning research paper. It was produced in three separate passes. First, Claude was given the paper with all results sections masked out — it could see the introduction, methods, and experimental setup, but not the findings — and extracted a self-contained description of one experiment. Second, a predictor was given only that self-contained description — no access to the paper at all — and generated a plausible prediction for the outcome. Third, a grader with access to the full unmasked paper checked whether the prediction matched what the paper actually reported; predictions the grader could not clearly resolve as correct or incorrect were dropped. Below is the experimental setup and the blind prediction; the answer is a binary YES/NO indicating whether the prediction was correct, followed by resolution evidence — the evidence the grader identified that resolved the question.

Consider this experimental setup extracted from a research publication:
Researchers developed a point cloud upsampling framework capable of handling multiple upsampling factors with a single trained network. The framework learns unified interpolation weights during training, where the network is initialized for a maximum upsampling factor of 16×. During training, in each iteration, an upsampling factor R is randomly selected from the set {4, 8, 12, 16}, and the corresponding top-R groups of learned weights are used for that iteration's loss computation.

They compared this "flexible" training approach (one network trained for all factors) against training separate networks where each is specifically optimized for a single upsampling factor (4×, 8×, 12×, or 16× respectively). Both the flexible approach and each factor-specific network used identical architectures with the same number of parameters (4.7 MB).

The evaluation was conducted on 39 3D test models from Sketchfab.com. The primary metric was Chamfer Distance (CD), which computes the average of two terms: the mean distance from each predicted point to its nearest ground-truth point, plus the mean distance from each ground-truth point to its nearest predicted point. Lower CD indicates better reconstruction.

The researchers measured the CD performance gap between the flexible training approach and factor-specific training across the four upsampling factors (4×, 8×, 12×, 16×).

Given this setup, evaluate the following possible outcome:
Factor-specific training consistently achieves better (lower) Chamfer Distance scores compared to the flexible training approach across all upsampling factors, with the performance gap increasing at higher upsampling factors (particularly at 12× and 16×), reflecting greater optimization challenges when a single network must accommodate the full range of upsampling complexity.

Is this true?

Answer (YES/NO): NO